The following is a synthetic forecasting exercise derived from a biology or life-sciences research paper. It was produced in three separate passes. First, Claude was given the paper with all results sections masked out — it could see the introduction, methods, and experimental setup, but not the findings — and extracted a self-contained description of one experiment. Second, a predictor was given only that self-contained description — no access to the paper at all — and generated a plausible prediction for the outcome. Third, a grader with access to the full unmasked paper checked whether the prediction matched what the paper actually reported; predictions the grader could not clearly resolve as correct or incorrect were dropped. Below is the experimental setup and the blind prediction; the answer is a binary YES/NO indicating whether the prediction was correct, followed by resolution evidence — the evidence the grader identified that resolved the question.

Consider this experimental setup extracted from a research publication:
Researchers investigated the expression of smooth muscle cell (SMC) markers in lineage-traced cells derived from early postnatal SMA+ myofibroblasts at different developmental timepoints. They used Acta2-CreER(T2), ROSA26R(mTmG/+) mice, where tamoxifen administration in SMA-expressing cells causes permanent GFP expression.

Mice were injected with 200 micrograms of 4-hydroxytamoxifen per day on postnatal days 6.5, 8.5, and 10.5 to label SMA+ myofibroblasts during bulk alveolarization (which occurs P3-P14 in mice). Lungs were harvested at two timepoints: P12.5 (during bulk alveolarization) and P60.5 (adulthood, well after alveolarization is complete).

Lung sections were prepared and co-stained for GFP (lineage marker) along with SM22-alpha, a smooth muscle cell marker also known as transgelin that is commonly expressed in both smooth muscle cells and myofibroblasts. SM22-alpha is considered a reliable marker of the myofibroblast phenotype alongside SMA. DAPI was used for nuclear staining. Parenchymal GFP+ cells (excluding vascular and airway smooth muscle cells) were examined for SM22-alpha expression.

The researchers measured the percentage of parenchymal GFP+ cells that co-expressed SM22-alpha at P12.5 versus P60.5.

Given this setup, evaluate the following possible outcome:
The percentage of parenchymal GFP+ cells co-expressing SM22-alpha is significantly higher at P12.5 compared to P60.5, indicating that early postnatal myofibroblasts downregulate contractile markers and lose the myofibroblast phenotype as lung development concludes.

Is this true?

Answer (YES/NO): YES